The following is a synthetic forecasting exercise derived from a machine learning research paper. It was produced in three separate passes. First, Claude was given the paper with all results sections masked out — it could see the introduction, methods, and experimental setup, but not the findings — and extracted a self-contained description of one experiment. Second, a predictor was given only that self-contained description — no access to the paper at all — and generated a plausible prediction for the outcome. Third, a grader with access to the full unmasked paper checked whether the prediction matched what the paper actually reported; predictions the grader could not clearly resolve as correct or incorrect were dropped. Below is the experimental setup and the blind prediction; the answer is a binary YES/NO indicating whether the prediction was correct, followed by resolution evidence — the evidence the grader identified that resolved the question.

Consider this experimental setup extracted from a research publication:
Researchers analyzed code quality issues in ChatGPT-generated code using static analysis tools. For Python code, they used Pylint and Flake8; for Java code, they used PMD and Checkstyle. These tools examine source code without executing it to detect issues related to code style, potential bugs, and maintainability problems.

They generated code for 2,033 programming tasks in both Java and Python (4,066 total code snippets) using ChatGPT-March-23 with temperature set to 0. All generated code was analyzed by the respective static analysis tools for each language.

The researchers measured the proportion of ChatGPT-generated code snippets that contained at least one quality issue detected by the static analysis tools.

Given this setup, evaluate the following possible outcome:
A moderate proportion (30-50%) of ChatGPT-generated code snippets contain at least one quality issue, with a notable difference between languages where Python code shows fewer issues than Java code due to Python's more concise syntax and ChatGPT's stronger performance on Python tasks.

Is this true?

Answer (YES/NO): NO